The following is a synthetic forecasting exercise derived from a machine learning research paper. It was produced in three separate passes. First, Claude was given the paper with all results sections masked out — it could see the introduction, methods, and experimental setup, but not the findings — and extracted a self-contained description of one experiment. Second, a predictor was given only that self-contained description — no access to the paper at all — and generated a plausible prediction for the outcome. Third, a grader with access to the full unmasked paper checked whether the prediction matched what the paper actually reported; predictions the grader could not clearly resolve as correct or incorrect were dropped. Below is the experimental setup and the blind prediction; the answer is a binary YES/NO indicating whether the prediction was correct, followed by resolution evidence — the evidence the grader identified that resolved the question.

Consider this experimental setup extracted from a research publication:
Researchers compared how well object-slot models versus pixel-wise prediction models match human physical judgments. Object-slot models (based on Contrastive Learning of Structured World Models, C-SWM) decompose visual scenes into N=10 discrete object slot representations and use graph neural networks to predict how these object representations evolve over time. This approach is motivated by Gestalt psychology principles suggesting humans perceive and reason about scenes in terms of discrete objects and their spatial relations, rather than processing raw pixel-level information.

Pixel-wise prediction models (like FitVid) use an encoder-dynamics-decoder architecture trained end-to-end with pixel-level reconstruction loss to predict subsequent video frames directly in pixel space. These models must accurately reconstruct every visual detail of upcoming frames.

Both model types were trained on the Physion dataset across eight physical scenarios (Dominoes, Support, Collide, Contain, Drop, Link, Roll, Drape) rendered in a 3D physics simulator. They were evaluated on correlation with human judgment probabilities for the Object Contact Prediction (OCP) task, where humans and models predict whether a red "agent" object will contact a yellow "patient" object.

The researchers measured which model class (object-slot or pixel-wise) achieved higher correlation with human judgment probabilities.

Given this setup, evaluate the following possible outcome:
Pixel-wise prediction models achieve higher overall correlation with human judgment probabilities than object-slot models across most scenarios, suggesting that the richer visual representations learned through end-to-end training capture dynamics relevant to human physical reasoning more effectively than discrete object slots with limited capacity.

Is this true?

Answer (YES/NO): YES